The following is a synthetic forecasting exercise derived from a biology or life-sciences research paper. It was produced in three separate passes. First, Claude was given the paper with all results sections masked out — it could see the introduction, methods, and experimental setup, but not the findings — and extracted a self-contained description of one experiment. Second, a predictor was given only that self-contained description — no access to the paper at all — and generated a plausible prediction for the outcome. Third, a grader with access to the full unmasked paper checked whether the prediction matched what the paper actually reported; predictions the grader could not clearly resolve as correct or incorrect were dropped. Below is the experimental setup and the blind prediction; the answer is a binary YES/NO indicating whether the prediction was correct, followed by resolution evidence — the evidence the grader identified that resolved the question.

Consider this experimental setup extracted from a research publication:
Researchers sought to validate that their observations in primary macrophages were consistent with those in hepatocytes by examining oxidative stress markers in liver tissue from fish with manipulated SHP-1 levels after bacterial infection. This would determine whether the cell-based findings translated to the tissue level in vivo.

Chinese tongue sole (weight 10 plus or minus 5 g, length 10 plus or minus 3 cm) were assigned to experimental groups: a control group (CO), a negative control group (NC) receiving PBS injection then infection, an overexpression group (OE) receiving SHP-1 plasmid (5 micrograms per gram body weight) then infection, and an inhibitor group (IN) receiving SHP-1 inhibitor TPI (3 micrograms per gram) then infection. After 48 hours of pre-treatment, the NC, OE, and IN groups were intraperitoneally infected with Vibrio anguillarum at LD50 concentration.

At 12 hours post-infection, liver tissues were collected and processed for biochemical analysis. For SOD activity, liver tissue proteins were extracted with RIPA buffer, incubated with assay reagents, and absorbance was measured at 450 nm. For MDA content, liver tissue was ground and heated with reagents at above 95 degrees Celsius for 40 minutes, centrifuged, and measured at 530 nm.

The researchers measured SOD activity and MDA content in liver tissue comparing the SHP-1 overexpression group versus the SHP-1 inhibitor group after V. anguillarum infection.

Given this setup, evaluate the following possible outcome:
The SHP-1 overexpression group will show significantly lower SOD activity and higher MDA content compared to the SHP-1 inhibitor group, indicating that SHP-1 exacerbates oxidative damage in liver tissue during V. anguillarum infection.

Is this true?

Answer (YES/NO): NO